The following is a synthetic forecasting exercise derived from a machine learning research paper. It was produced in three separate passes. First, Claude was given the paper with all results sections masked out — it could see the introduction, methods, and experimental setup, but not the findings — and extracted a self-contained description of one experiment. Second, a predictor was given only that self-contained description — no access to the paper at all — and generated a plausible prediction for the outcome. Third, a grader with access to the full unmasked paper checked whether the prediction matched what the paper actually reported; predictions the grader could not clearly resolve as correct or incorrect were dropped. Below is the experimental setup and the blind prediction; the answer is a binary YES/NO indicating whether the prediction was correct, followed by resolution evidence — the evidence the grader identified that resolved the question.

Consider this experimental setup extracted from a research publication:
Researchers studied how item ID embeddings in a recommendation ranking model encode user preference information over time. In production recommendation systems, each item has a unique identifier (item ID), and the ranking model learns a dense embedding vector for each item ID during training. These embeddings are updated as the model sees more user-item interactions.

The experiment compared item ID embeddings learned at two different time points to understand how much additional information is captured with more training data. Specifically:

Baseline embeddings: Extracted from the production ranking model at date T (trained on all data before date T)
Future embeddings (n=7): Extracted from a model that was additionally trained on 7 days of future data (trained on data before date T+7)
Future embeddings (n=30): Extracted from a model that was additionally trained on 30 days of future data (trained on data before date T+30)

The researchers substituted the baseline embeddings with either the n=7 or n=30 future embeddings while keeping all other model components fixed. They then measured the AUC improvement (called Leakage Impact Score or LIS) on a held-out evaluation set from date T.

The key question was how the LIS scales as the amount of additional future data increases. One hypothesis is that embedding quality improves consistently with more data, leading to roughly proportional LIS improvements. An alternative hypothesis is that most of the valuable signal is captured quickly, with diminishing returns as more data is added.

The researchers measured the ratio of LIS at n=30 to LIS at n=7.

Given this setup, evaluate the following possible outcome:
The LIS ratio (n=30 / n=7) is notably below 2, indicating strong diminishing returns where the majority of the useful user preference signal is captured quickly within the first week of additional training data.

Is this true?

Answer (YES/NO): YES